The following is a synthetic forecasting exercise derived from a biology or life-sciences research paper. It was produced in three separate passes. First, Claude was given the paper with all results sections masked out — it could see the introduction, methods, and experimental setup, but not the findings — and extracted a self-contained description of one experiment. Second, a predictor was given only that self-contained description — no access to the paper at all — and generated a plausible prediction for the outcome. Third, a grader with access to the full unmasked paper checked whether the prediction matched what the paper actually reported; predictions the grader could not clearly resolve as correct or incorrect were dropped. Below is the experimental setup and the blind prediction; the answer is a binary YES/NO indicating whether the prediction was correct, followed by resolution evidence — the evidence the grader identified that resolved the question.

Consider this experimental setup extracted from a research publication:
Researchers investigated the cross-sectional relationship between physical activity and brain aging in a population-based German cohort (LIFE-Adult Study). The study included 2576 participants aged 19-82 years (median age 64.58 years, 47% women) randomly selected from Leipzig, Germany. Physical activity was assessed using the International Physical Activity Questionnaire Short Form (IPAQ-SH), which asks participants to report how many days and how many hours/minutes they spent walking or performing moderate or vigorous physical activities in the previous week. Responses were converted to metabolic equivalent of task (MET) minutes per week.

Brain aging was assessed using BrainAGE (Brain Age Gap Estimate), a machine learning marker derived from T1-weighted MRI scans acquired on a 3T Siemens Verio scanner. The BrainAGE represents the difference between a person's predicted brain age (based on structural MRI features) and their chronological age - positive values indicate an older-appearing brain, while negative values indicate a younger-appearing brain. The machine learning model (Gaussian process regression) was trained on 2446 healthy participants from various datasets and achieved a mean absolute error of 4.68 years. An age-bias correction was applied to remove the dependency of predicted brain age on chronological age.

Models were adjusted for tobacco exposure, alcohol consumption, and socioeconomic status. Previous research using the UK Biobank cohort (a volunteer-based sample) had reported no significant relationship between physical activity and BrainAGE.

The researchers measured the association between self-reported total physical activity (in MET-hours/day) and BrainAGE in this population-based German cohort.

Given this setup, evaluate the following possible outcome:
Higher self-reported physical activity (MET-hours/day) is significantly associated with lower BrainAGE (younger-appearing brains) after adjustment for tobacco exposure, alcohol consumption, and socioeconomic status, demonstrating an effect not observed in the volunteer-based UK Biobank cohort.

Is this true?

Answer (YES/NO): NO